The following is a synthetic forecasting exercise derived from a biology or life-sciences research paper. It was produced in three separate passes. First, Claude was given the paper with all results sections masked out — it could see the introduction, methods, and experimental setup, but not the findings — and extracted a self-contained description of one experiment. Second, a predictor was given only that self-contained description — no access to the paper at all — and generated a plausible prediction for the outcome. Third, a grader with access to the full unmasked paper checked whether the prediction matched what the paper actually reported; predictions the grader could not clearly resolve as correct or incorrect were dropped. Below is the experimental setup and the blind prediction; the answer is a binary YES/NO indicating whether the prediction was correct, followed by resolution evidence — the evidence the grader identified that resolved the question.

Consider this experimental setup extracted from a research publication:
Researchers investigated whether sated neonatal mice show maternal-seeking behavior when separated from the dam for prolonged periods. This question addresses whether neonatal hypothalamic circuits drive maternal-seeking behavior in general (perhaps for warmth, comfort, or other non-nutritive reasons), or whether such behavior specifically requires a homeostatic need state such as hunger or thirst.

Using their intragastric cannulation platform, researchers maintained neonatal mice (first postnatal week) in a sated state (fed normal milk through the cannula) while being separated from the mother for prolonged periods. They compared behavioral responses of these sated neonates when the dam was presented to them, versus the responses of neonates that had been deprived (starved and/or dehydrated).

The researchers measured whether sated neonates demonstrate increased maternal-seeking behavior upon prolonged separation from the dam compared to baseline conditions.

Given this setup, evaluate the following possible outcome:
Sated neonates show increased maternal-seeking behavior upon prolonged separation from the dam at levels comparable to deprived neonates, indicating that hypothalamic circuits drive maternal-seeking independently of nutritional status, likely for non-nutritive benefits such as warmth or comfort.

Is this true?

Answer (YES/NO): NO